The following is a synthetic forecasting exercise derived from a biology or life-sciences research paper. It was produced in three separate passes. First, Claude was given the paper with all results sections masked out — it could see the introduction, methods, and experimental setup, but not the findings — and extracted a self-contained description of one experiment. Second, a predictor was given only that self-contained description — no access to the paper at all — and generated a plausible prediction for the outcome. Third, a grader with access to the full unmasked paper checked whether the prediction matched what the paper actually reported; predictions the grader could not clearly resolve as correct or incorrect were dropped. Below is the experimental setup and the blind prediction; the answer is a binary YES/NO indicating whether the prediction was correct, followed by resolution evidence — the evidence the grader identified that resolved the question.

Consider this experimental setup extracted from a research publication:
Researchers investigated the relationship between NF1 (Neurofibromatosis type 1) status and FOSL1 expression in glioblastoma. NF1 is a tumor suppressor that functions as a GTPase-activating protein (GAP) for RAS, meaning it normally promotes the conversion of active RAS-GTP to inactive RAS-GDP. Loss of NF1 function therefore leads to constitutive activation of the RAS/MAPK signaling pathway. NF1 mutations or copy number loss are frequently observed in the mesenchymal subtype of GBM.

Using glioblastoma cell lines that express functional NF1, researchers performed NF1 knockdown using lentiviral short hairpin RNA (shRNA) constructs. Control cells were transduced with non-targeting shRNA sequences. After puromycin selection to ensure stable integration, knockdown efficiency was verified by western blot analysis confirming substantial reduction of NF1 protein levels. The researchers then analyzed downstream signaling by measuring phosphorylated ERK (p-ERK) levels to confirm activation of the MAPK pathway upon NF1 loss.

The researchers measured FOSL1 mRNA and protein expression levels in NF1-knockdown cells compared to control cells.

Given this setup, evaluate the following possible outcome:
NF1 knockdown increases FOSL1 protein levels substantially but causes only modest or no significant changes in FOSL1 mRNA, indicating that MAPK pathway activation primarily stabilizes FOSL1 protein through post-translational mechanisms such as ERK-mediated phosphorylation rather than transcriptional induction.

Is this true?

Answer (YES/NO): NO